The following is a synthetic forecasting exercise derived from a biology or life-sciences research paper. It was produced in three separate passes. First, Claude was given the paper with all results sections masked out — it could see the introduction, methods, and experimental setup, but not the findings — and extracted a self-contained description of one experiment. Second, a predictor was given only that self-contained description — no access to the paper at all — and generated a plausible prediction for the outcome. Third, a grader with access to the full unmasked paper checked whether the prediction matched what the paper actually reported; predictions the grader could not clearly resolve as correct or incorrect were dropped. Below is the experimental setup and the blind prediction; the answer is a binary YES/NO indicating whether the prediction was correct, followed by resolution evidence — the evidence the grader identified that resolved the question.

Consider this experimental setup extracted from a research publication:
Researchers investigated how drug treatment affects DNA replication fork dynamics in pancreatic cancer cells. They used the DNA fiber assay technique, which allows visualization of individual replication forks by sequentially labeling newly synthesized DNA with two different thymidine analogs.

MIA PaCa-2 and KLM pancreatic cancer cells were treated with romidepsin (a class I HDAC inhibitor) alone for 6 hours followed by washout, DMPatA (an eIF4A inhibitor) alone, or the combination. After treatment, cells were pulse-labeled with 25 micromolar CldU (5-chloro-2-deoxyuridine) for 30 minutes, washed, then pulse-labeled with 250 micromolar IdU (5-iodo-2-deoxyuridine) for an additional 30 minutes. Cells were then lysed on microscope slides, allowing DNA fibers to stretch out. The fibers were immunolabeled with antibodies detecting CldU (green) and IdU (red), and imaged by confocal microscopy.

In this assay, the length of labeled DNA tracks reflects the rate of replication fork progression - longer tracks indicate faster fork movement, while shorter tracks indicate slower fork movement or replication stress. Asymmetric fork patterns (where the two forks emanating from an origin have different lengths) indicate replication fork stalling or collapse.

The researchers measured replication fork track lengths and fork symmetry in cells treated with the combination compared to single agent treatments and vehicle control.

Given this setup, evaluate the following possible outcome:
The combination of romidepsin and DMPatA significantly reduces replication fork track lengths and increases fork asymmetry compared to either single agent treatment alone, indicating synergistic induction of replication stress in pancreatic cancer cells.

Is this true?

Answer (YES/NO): NO